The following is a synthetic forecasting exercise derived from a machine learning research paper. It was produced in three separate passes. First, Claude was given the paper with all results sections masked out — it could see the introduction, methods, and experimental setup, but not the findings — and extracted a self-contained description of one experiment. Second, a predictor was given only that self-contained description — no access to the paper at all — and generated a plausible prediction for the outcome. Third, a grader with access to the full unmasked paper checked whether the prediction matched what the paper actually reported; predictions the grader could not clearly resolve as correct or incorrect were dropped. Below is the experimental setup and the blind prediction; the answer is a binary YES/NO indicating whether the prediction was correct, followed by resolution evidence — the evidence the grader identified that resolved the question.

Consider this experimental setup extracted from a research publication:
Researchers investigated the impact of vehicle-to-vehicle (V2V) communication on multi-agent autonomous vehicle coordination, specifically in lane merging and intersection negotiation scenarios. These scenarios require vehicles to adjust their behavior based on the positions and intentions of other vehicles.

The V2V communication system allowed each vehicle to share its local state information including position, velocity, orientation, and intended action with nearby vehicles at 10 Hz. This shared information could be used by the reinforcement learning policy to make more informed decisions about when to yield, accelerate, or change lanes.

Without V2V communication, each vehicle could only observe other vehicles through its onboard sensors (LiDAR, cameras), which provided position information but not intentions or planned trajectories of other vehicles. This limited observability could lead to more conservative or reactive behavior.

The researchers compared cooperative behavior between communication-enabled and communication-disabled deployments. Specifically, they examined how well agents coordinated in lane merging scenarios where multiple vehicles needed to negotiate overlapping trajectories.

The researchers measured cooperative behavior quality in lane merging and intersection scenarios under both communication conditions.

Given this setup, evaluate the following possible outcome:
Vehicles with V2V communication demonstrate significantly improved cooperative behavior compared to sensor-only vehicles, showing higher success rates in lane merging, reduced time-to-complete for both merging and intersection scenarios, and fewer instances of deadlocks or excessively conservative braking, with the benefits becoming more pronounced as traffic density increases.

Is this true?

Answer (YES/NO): NO